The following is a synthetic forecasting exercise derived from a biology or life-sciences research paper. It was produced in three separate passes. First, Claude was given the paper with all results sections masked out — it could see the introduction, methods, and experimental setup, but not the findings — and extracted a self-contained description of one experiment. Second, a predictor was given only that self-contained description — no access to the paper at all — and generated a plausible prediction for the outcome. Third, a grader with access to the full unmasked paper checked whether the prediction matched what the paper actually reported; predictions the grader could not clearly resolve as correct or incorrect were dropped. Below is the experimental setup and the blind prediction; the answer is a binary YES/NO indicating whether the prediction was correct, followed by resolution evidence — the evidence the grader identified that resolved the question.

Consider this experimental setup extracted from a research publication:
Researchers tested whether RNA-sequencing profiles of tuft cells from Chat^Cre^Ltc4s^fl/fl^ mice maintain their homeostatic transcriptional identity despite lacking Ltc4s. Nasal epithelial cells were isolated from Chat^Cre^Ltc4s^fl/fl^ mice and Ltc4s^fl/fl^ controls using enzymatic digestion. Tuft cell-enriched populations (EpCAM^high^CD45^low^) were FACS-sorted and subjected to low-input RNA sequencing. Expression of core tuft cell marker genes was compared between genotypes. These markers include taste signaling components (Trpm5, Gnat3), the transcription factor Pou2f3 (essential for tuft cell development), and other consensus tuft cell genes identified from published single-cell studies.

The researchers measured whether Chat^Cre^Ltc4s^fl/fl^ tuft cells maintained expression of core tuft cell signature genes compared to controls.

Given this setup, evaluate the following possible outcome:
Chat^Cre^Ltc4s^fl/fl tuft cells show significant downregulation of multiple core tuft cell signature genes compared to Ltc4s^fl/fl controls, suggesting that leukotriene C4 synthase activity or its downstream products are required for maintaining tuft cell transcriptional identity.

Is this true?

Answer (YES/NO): NO